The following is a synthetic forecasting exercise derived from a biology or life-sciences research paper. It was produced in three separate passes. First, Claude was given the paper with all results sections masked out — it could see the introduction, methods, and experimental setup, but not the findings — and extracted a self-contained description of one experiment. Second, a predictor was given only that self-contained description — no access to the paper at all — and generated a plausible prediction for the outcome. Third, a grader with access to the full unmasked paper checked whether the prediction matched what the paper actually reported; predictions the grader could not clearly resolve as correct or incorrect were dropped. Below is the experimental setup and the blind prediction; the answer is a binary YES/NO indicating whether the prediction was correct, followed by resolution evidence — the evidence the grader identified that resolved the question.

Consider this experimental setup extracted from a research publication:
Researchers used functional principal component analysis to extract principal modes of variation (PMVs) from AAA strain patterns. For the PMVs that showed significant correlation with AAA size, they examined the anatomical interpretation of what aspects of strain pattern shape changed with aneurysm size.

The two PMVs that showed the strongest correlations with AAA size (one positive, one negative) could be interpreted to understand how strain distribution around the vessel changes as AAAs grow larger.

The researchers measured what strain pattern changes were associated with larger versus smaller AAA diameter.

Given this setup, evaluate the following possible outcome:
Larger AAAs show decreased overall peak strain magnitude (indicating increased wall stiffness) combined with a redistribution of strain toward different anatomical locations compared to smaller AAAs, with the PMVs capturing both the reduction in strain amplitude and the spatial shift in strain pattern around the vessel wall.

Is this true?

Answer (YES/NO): NO